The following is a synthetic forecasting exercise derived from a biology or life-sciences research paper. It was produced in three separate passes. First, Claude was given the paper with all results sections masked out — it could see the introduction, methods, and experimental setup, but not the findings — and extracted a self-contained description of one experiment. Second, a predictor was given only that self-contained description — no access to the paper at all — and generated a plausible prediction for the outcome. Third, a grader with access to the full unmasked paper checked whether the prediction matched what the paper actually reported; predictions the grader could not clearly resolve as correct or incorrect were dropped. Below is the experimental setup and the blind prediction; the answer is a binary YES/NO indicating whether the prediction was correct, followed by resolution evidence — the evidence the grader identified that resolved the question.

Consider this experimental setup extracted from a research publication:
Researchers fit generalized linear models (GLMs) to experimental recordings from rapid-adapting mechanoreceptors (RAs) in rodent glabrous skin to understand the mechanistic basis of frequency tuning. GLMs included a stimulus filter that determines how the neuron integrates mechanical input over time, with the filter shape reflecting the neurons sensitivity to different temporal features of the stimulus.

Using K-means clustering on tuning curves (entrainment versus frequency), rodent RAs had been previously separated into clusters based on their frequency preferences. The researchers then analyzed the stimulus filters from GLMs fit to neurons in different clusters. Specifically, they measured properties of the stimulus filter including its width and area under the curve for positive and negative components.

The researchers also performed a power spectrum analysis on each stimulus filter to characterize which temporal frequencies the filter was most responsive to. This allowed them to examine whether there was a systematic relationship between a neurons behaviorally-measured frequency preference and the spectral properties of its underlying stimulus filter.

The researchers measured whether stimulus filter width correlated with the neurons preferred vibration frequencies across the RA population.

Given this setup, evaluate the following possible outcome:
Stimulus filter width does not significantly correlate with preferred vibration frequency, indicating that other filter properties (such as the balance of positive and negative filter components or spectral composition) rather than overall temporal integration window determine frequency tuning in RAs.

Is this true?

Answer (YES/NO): NO